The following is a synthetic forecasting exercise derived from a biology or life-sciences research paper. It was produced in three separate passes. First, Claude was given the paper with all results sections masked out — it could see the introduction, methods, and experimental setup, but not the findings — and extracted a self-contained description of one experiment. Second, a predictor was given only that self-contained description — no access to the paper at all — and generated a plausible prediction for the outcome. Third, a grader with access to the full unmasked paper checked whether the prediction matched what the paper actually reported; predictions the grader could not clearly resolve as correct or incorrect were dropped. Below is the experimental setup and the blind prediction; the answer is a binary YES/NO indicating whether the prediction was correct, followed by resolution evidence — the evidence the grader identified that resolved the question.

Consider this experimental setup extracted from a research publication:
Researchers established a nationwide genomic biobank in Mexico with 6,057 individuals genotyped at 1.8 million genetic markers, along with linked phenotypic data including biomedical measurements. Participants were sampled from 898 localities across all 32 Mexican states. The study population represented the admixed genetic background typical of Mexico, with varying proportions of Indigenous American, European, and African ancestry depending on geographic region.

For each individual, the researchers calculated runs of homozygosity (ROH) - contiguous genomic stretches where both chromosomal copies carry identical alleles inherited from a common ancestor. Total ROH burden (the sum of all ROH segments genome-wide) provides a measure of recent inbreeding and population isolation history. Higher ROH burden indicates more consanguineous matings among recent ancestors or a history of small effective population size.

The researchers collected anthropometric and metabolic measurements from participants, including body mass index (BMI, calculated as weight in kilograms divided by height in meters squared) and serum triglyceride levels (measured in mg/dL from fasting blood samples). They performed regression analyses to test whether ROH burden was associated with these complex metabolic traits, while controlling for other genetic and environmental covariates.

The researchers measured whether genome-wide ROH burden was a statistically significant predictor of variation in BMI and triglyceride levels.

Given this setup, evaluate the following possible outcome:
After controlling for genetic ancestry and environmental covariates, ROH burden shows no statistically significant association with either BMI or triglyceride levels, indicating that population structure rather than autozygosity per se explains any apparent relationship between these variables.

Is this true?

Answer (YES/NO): NO